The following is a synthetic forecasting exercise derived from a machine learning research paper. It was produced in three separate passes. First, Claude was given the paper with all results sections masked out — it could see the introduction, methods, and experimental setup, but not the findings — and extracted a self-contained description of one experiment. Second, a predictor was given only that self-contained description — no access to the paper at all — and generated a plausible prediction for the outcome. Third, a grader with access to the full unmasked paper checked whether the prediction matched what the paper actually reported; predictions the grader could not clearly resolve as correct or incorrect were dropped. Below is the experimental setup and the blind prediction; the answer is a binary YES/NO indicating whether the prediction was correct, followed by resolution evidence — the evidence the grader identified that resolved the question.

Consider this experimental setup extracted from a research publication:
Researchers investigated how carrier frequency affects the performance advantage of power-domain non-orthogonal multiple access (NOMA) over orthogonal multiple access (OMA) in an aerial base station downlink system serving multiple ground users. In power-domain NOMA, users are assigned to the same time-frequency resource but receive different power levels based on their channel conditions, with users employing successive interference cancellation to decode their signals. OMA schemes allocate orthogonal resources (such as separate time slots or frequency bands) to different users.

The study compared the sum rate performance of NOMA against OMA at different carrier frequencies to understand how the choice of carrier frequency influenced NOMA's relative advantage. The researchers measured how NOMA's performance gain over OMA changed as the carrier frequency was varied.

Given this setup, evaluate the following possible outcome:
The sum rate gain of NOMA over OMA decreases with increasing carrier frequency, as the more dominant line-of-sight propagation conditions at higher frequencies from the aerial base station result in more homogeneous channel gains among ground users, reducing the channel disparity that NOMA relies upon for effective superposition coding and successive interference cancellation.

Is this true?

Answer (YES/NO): YES